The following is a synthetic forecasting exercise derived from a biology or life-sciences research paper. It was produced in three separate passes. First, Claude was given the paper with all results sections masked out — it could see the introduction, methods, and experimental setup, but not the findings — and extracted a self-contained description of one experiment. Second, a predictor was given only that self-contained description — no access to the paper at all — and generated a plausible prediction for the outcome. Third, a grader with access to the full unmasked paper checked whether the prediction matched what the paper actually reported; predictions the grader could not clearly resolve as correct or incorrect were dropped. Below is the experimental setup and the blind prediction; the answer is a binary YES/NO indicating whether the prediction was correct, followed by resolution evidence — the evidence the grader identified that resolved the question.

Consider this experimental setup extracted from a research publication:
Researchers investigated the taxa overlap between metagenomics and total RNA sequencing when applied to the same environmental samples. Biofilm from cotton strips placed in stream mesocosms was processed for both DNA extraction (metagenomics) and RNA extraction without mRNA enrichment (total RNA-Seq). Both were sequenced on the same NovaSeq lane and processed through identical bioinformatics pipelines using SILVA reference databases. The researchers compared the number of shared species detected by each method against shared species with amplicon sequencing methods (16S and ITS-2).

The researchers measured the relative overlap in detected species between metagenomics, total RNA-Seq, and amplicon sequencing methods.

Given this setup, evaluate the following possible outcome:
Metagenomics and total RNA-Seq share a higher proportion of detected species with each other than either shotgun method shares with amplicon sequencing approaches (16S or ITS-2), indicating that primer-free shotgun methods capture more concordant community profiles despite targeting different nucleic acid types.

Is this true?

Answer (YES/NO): YES